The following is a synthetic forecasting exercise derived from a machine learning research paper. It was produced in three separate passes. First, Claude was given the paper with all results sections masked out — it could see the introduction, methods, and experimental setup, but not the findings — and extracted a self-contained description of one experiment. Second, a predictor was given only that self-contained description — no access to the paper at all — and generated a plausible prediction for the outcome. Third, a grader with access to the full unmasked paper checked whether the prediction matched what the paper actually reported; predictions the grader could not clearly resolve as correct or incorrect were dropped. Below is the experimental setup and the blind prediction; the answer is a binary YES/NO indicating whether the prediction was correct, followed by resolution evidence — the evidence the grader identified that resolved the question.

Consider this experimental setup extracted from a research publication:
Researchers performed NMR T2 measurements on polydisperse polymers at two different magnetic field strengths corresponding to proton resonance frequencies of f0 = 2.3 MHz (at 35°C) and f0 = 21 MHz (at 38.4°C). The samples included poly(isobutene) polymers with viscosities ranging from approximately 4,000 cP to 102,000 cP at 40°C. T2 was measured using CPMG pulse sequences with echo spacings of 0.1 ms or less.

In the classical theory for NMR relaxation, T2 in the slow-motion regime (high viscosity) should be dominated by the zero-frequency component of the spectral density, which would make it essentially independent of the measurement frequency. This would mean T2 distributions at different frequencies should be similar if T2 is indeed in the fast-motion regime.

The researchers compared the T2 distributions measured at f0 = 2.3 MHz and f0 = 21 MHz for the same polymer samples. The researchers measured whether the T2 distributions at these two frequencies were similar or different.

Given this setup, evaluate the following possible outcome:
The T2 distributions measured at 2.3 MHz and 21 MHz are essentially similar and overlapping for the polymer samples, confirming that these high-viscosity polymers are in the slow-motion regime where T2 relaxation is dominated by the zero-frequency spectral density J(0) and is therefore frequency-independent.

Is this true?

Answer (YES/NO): NO